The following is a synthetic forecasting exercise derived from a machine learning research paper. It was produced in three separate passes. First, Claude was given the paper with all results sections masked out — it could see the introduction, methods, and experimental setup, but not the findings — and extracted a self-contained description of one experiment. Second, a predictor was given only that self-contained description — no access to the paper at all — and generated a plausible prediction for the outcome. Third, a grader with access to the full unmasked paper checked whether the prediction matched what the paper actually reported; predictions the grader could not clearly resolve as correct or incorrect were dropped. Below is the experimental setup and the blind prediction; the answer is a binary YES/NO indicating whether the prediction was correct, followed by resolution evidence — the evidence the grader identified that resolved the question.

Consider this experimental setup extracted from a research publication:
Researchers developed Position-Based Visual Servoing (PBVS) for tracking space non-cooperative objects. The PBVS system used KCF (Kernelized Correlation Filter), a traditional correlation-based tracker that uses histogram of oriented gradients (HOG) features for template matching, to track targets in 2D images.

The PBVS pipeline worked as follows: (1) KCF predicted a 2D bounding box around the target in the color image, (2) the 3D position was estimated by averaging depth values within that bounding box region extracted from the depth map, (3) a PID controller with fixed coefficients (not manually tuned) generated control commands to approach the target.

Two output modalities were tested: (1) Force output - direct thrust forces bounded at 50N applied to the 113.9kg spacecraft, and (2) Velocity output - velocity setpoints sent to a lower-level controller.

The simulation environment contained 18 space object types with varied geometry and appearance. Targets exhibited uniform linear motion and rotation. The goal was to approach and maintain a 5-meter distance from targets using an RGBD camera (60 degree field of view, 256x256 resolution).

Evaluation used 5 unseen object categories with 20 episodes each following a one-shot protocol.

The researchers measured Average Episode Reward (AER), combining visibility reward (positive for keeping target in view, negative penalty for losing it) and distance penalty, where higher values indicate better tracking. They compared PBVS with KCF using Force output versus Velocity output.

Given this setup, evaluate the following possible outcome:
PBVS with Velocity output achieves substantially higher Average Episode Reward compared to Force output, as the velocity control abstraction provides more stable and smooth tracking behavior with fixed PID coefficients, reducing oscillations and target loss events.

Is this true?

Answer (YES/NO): NO